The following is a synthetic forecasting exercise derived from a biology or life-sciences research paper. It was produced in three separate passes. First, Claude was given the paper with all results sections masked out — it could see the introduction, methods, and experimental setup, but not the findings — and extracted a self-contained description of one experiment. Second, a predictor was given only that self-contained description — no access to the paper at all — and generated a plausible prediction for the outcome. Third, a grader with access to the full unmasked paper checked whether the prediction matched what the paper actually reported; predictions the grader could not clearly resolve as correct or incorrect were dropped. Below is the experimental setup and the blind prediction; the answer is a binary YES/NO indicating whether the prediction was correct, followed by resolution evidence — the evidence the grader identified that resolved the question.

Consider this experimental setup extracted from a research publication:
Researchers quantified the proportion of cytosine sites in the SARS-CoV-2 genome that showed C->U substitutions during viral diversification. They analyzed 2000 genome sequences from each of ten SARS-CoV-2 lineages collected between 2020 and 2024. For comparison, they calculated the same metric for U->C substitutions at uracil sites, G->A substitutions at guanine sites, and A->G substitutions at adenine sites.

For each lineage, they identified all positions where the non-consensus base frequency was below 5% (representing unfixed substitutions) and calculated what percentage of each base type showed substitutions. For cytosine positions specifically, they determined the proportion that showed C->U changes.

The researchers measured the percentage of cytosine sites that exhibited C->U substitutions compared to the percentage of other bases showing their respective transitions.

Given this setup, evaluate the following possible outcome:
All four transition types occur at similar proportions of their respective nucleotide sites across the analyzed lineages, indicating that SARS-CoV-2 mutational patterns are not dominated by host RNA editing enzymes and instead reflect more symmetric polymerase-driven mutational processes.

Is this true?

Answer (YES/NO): NO